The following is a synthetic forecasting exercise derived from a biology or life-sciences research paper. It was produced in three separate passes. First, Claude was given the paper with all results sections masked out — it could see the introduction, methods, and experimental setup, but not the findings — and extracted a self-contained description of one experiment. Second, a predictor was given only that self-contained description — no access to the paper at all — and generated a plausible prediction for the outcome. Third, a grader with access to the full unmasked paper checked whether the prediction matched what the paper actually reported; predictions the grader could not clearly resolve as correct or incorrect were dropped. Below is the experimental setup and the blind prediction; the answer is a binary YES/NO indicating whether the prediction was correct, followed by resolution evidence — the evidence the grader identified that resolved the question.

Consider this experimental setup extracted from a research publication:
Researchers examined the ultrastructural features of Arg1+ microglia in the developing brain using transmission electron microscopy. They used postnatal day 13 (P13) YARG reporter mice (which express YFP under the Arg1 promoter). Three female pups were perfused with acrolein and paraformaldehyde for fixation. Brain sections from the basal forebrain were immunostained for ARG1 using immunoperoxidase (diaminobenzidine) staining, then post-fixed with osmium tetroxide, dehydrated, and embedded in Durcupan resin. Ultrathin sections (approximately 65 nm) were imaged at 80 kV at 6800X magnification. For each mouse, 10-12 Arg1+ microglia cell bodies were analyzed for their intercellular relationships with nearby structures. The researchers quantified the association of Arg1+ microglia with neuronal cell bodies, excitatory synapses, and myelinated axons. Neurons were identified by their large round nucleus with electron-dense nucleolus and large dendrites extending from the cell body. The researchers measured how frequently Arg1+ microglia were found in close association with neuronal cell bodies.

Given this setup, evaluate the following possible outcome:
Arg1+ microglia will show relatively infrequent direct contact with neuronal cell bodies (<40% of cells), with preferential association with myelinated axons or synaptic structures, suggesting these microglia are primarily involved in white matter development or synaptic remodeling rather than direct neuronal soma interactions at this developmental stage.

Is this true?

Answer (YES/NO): NO